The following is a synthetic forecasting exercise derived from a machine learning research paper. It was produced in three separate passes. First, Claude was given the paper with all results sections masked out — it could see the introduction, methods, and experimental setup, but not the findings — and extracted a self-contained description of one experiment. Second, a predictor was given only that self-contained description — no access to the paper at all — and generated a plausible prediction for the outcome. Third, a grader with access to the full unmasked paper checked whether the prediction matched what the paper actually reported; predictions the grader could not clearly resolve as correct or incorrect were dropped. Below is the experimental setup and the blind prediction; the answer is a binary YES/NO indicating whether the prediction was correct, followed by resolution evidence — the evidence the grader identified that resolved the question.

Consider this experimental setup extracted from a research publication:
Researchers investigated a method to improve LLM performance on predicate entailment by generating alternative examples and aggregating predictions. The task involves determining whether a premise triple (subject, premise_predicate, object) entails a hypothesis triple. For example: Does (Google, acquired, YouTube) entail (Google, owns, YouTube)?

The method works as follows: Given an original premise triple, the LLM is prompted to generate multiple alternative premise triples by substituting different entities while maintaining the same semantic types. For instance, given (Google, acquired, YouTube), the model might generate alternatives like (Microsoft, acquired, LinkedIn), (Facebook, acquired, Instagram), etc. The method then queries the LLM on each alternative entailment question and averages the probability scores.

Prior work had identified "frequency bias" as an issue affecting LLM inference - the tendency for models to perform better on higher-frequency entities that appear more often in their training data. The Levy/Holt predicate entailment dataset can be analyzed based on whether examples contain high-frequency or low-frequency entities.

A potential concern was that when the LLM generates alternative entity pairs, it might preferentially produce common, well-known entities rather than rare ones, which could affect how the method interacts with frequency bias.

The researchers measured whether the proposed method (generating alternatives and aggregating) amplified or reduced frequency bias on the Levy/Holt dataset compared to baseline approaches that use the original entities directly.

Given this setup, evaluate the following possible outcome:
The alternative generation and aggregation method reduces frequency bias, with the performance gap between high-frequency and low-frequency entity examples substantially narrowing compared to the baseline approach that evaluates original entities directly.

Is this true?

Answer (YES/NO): NO